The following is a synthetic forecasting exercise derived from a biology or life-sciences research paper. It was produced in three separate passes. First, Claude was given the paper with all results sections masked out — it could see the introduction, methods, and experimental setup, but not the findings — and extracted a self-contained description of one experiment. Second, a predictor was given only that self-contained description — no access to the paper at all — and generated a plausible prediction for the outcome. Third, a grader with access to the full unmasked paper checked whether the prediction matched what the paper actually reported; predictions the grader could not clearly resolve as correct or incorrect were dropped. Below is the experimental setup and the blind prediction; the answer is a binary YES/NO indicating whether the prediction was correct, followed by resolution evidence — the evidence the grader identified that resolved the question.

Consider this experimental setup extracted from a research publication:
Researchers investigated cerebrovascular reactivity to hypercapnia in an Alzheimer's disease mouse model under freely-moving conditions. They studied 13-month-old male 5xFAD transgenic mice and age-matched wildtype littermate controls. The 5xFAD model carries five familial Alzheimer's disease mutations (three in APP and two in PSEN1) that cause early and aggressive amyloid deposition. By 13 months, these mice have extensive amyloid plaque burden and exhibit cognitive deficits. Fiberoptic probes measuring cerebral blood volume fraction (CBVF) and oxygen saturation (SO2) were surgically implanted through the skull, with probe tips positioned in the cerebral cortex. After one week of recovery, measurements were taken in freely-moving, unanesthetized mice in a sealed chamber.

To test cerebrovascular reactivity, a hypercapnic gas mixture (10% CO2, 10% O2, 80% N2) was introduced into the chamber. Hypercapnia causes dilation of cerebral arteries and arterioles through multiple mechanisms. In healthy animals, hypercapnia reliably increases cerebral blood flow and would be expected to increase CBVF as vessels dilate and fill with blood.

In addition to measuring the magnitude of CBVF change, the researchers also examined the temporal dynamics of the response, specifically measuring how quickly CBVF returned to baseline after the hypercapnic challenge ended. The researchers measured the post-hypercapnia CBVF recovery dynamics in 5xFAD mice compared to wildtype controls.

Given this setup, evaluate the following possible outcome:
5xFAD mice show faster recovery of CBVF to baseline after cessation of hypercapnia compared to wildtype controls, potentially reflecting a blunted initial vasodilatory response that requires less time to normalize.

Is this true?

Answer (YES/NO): NO